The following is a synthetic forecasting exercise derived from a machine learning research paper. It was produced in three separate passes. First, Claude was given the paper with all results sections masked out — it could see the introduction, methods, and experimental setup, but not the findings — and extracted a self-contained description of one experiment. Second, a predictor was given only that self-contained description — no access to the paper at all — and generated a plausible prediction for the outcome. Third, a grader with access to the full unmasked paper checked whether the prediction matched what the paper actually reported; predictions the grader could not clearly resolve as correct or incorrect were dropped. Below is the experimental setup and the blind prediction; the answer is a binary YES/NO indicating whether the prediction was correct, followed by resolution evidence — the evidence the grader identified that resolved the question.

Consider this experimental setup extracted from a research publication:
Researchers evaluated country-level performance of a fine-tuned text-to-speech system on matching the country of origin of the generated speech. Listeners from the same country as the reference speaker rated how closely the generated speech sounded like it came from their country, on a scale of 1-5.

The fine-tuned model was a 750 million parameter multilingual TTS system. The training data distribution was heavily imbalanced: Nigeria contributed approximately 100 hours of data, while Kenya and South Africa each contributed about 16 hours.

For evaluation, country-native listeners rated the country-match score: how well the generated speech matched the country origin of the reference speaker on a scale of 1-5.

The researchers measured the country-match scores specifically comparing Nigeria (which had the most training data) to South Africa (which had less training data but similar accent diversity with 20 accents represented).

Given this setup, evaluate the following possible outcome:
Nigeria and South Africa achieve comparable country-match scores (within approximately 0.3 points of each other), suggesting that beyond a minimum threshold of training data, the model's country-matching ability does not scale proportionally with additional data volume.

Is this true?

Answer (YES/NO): NO